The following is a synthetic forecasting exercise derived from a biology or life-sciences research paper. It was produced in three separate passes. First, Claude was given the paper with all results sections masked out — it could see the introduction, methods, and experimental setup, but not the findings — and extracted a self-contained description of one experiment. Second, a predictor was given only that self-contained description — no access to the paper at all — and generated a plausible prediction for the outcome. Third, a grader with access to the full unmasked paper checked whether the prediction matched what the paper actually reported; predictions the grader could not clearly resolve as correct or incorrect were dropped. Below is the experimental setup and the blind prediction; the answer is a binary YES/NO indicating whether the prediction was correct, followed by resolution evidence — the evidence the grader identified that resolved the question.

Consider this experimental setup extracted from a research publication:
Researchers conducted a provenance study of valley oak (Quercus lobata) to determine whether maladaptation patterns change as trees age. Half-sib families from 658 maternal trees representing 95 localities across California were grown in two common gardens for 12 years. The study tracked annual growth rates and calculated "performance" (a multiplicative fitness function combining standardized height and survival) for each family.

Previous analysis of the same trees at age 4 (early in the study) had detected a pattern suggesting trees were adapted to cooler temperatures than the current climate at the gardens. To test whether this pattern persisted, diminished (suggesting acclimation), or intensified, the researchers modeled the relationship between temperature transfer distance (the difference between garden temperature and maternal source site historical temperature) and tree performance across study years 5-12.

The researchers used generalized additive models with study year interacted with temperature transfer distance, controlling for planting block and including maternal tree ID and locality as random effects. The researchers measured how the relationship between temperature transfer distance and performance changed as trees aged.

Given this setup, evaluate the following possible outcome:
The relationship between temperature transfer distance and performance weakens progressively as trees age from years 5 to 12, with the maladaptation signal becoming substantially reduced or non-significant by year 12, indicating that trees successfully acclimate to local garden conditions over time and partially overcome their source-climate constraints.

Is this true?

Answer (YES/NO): NO